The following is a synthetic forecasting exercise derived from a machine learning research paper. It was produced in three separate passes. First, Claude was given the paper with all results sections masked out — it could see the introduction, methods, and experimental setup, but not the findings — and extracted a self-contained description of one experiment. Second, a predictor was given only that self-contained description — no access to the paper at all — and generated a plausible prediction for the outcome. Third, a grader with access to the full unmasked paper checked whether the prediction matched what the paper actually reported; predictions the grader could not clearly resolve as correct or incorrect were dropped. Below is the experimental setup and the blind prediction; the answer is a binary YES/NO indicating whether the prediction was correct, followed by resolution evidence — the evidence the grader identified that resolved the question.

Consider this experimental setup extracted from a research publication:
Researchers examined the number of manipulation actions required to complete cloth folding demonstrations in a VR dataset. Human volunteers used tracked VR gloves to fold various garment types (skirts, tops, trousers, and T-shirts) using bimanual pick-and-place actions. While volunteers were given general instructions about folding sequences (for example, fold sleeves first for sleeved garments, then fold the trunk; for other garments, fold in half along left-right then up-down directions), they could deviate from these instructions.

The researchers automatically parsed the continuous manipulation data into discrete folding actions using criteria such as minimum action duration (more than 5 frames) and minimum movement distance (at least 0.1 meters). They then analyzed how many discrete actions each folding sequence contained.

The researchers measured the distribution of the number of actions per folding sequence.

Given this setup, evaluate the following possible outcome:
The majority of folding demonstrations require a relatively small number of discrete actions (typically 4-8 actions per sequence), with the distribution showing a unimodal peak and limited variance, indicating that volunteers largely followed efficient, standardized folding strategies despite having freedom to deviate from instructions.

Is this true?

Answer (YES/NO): NO